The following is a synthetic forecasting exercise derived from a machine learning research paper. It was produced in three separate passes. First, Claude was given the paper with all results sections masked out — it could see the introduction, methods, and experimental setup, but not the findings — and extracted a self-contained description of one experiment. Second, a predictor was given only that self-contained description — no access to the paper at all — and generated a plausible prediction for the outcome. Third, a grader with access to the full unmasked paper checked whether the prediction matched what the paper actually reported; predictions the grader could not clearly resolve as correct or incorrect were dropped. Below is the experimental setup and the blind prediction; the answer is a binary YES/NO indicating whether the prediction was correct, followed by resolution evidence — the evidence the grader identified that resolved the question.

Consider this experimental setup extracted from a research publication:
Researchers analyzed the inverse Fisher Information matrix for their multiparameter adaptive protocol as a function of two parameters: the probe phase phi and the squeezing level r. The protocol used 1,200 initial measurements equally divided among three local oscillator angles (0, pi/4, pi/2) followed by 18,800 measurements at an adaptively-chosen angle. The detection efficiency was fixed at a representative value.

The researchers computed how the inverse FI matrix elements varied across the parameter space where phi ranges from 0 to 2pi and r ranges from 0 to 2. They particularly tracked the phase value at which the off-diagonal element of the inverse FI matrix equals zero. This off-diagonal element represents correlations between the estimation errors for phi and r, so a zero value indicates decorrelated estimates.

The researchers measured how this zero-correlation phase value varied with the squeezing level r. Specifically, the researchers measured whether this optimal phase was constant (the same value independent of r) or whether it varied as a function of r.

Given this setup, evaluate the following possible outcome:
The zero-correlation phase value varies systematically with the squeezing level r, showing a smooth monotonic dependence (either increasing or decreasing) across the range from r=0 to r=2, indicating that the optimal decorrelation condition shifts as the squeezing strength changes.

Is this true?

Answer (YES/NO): YES